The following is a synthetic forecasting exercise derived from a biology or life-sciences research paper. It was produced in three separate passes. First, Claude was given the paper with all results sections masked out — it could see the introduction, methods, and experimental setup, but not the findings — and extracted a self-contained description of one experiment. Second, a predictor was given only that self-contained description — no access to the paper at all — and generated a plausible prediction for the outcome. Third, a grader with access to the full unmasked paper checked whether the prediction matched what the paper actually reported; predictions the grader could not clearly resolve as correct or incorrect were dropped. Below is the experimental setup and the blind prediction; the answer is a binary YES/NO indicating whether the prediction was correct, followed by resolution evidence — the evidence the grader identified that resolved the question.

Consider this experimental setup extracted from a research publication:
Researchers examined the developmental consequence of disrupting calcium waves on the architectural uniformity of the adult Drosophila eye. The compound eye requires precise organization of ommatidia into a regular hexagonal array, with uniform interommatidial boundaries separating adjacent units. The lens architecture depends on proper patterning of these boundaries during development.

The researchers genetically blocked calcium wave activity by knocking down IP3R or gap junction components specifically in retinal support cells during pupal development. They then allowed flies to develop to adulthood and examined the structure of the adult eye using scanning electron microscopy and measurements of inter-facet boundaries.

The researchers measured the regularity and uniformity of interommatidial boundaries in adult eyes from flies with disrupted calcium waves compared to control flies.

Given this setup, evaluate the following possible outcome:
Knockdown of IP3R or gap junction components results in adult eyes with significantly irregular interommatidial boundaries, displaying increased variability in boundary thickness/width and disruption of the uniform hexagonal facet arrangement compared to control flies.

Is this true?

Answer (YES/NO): NO